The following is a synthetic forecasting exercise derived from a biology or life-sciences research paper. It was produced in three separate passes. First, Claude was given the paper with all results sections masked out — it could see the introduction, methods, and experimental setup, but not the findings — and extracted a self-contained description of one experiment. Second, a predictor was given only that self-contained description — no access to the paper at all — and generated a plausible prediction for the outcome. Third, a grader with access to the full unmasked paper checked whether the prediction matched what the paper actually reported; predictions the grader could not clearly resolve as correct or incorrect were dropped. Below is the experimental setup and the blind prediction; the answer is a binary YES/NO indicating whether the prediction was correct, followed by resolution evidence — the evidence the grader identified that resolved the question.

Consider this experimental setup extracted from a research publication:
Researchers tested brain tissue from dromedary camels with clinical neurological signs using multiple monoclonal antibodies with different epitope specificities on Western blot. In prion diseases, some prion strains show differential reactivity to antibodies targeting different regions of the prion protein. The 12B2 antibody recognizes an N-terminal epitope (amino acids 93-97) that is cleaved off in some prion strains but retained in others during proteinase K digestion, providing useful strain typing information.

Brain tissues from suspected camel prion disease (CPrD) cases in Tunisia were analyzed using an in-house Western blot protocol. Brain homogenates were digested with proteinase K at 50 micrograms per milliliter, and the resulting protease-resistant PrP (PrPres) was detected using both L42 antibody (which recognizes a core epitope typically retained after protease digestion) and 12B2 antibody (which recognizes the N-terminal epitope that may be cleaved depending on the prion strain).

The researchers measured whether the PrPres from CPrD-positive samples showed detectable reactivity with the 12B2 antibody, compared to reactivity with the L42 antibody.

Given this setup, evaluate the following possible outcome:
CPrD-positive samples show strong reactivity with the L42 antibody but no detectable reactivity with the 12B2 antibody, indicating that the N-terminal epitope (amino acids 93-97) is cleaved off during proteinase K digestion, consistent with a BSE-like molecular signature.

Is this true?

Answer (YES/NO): NO